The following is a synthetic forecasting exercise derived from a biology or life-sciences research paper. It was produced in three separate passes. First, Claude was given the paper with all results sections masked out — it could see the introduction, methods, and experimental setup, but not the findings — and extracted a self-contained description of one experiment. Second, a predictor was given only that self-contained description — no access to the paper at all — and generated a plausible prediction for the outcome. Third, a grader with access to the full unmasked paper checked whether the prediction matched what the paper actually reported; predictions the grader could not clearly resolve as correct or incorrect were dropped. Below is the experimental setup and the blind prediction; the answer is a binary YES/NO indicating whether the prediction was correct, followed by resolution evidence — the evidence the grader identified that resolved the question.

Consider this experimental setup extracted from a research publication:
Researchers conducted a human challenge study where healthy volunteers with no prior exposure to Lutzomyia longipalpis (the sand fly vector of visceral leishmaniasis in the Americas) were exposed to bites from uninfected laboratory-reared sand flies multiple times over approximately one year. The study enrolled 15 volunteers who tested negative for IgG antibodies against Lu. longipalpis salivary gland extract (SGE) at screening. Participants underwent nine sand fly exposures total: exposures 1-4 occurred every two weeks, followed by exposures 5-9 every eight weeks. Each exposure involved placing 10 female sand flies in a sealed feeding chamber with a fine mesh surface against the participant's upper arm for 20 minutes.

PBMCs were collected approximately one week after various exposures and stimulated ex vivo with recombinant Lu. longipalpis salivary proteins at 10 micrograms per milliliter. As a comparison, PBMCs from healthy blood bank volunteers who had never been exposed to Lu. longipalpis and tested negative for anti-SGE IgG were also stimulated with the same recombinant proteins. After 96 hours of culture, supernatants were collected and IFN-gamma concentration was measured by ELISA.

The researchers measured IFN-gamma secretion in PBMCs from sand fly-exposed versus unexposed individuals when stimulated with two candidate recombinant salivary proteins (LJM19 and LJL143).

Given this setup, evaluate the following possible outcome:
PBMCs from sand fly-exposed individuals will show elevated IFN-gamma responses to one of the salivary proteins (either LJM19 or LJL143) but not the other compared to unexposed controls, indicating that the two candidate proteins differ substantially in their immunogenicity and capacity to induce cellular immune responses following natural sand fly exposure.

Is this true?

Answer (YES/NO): NO